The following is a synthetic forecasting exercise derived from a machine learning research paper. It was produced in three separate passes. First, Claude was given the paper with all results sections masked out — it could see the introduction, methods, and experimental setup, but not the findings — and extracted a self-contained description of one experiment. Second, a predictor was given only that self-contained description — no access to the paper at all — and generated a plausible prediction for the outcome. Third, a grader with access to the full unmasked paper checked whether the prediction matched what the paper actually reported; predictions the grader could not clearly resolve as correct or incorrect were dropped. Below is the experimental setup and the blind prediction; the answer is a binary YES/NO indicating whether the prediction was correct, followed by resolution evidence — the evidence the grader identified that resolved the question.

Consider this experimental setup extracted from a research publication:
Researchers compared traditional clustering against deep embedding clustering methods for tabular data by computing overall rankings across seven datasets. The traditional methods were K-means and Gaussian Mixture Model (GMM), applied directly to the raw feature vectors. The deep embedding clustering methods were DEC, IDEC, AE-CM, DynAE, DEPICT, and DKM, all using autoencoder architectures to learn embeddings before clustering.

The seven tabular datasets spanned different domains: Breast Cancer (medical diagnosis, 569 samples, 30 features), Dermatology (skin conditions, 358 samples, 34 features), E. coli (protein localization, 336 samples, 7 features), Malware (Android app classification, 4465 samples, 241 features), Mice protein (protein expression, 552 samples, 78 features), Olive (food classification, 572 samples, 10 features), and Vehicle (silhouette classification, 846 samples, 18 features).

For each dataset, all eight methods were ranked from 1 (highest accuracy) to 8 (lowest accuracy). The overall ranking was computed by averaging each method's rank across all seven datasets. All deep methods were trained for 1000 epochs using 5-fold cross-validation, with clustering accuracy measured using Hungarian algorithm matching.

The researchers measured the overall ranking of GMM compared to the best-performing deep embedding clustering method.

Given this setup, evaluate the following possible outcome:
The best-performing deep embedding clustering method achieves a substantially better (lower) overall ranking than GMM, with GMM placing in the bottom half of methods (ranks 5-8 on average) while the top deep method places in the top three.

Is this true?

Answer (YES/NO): NO